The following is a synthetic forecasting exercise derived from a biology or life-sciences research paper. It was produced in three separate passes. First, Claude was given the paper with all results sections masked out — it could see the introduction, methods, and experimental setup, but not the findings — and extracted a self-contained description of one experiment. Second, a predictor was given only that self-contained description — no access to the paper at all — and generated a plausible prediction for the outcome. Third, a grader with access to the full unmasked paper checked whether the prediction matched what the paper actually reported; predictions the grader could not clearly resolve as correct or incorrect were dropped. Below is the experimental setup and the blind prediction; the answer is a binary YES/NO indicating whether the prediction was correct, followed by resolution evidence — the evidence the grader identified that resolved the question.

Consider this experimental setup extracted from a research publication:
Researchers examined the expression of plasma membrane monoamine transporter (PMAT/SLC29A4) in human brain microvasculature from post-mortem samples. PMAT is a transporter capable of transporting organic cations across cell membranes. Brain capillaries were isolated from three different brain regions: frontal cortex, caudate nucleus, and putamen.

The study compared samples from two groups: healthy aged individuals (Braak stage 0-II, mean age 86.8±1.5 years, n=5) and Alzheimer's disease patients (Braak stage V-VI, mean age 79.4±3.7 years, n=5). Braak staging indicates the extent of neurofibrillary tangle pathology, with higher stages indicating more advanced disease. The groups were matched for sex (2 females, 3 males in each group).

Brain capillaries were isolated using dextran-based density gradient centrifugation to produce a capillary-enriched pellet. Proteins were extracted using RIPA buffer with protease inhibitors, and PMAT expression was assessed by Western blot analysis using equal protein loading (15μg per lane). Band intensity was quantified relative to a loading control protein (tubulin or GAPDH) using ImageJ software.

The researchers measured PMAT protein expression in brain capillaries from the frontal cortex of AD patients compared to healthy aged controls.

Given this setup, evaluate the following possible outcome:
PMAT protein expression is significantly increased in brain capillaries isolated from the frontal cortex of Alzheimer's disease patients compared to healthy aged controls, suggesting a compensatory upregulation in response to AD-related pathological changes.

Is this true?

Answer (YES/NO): NO